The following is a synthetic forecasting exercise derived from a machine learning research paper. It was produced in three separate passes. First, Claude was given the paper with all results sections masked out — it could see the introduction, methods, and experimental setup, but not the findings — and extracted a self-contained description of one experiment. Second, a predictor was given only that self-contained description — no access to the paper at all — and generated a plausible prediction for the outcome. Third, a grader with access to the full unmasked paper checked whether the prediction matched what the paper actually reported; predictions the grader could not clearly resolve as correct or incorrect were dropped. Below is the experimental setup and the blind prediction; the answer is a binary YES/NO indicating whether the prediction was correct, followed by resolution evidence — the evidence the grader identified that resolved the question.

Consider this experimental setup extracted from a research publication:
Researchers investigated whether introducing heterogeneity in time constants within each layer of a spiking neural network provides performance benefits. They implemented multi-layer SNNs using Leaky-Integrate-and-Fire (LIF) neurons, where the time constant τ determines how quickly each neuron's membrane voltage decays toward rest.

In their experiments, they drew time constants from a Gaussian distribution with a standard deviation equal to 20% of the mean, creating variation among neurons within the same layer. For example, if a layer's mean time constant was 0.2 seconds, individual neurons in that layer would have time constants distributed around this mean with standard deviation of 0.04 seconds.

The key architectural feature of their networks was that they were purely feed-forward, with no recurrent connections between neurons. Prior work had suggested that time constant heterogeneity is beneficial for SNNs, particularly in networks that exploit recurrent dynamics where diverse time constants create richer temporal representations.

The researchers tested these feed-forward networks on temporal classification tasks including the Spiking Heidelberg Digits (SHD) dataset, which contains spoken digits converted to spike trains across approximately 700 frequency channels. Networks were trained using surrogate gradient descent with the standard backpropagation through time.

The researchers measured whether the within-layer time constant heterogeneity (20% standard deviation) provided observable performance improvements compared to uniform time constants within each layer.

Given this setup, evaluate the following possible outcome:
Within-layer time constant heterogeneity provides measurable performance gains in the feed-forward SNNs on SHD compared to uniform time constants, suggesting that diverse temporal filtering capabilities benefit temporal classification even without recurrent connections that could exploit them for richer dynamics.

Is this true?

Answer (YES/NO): NO